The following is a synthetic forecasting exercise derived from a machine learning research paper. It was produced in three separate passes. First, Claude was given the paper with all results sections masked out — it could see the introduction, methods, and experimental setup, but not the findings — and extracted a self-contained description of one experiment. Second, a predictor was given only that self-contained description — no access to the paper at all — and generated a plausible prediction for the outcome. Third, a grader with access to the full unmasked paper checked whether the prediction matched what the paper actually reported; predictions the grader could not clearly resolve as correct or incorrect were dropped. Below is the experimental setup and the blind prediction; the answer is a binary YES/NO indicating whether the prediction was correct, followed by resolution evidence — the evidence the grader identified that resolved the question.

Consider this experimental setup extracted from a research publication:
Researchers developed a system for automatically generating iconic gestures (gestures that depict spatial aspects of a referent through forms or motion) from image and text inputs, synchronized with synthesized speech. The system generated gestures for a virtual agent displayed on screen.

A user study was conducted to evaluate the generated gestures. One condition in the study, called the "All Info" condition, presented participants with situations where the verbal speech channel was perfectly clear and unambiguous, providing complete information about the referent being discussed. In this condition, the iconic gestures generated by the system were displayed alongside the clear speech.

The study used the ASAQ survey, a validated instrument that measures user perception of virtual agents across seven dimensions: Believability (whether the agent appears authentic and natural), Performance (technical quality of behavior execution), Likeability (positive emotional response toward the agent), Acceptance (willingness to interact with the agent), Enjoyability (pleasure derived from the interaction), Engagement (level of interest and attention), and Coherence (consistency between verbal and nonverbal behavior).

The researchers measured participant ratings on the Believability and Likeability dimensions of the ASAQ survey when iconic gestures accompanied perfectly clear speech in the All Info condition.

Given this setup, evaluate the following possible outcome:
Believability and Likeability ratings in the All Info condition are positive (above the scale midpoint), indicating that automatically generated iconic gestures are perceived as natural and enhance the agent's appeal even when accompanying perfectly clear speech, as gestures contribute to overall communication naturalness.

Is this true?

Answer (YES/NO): NO